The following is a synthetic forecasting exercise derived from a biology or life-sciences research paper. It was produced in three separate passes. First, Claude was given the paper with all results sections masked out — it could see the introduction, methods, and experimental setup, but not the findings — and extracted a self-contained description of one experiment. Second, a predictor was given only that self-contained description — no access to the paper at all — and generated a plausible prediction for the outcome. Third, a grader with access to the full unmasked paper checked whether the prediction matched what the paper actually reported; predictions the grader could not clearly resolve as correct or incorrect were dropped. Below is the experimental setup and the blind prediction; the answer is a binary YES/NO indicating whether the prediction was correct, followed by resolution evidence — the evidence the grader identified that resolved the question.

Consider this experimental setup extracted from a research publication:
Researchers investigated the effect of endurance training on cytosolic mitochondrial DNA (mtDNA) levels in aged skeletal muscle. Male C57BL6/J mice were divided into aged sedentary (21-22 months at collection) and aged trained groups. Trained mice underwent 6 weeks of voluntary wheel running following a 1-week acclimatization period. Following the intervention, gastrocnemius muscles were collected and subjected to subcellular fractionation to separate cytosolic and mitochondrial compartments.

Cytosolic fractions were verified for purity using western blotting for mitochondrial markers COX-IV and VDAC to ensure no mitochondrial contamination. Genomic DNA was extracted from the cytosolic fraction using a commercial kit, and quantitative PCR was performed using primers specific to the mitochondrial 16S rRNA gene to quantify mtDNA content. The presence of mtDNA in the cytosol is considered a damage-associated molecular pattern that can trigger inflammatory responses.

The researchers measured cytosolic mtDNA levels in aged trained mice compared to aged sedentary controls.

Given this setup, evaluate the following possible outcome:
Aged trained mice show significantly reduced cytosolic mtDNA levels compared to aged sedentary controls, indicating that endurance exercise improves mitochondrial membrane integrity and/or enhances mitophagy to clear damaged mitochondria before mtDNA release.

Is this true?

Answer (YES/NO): NO